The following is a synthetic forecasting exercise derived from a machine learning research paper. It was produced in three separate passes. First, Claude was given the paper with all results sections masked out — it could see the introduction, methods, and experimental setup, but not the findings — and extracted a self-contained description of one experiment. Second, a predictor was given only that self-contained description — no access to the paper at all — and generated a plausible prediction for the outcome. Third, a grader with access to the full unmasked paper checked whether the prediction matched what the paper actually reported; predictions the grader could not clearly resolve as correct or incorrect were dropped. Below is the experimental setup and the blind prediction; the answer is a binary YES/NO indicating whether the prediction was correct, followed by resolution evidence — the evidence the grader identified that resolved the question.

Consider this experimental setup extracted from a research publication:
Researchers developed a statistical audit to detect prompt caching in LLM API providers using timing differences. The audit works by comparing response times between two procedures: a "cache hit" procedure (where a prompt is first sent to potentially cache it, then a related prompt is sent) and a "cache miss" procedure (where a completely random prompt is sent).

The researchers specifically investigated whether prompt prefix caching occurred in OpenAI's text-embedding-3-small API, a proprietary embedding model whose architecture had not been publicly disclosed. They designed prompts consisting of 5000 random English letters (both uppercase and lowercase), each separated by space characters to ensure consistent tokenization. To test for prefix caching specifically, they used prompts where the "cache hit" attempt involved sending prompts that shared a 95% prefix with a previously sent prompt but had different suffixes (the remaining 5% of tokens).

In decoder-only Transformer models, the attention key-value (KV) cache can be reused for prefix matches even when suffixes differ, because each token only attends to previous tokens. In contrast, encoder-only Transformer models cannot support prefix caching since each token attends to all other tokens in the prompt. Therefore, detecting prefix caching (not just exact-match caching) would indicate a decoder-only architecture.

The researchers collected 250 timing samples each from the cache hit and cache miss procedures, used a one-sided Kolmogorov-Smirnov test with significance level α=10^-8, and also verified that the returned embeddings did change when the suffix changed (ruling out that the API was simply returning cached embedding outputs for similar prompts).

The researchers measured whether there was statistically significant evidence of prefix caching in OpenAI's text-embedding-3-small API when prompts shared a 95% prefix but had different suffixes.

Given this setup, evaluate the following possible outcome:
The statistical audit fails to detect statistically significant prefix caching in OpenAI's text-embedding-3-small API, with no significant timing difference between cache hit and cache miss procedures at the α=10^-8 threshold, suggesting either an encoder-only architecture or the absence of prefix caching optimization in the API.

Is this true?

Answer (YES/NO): NO